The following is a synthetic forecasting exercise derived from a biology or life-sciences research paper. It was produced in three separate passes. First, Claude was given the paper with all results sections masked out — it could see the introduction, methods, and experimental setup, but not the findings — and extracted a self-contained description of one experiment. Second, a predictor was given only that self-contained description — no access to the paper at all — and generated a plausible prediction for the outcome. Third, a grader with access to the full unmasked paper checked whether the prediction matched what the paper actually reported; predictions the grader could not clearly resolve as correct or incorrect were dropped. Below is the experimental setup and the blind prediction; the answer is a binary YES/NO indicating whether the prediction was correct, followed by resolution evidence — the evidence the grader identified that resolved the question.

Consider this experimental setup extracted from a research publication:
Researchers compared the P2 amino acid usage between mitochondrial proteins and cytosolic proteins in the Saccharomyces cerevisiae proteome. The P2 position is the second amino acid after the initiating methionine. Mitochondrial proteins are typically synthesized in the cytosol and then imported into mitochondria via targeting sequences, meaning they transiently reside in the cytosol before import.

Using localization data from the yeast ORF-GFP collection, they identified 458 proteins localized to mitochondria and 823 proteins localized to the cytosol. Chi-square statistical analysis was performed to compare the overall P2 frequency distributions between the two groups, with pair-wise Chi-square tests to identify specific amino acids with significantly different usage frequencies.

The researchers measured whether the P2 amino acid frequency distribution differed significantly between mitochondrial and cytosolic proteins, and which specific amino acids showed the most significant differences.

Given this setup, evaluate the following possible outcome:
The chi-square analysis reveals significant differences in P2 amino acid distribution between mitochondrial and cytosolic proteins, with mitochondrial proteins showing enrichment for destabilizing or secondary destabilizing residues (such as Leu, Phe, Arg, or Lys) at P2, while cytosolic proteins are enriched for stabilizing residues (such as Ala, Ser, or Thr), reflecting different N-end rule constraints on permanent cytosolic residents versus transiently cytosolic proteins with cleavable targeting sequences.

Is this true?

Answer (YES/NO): YES